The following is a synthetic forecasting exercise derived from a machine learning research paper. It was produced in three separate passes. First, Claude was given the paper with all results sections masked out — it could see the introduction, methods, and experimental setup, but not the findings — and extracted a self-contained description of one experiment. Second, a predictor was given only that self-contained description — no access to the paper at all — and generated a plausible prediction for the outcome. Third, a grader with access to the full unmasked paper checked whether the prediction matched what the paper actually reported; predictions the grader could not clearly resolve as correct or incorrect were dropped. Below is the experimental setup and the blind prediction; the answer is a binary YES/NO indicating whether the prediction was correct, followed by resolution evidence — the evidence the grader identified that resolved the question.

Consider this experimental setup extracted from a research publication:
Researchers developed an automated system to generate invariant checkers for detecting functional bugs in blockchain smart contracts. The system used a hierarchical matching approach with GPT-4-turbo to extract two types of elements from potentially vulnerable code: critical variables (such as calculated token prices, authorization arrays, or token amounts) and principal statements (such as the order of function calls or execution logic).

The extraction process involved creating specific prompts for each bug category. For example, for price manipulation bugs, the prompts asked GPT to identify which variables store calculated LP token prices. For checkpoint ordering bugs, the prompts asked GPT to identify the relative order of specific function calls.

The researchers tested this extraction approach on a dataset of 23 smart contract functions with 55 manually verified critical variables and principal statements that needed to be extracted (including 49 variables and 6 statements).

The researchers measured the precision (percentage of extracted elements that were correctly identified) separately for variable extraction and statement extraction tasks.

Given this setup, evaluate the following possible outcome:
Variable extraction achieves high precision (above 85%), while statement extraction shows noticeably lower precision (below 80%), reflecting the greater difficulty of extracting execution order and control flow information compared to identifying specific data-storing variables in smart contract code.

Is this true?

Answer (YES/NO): NO